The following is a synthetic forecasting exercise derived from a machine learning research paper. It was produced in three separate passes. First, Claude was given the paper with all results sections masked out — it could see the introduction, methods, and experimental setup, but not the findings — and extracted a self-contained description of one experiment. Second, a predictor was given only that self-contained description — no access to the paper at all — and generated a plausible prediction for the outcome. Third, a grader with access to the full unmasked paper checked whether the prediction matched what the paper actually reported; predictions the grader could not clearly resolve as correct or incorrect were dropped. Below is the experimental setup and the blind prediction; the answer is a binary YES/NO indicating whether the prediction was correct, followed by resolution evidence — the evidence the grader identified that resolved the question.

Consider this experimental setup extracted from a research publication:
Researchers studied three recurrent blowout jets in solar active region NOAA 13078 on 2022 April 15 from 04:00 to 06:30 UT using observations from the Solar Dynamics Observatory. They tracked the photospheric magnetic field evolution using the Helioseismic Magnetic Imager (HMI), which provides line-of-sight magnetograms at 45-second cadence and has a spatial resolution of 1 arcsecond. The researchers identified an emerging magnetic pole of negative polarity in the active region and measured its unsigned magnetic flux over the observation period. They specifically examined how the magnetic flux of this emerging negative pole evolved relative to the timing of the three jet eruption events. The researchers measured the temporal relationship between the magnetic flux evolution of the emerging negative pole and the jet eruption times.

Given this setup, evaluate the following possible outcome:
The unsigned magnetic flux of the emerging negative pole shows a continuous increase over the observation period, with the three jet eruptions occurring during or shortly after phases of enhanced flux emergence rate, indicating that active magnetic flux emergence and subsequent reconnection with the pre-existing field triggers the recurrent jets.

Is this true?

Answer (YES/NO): NO